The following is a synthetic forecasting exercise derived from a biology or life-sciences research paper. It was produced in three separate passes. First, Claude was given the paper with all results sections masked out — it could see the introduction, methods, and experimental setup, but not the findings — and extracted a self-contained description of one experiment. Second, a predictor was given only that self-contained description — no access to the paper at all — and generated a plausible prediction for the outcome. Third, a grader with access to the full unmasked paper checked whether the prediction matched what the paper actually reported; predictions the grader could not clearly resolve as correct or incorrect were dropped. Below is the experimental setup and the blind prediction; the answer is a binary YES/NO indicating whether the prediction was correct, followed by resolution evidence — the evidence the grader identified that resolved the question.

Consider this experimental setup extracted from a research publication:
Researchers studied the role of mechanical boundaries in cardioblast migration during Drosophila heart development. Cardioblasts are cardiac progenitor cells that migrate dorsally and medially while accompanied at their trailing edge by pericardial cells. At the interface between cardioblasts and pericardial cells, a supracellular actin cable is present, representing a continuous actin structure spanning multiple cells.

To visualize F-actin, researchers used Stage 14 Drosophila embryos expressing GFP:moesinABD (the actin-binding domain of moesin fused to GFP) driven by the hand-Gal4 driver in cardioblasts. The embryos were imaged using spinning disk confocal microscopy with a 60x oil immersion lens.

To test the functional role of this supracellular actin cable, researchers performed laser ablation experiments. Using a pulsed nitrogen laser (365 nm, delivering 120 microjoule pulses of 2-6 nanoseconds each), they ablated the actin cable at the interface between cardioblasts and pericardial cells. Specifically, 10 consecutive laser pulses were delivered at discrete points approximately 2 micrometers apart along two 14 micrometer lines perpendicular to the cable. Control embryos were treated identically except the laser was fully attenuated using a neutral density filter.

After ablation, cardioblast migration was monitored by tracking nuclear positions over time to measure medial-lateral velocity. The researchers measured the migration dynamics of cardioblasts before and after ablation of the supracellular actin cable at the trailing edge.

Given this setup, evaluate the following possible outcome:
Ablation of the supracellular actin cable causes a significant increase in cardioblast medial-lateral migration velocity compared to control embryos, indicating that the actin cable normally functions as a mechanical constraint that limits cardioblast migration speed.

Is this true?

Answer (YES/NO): NO